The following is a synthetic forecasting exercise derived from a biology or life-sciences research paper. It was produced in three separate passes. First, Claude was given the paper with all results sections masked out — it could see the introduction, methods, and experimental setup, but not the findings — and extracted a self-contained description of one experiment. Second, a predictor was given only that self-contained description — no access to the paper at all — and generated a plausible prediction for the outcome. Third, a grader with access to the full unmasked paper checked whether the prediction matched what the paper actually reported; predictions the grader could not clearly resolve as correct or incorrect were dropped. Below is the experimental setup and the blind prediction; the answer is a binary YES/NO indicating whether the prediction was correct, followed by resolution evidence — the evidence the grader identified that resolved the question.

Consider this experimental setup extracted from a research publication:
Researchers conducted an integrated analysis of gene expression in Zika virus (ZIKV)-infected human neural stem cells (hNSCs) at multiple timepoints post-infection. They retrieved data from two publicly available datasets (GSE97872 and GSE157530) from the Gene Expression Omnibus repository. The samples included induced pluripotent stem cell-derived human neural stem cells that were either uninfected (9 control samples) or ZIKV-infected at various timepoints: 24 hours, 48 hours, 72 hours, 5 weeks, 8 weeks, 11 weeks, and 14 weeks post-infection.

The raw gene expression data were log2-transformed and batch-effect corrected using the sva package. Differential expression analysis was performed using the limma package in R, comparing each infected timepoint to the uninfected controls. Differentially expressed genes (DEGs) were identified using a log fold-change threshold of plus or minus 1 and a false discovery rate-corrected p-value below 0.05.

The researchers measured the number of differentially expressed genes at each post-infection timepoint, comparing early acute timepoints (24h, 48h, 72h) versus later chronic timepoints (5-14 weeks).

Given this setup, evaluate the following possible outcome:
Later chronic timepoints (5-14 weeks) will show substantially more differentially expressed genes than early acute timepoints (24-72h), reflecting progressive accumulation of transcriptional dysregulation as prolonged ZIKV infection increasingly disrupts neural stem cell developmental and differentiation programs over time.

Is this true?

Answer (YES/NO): NO